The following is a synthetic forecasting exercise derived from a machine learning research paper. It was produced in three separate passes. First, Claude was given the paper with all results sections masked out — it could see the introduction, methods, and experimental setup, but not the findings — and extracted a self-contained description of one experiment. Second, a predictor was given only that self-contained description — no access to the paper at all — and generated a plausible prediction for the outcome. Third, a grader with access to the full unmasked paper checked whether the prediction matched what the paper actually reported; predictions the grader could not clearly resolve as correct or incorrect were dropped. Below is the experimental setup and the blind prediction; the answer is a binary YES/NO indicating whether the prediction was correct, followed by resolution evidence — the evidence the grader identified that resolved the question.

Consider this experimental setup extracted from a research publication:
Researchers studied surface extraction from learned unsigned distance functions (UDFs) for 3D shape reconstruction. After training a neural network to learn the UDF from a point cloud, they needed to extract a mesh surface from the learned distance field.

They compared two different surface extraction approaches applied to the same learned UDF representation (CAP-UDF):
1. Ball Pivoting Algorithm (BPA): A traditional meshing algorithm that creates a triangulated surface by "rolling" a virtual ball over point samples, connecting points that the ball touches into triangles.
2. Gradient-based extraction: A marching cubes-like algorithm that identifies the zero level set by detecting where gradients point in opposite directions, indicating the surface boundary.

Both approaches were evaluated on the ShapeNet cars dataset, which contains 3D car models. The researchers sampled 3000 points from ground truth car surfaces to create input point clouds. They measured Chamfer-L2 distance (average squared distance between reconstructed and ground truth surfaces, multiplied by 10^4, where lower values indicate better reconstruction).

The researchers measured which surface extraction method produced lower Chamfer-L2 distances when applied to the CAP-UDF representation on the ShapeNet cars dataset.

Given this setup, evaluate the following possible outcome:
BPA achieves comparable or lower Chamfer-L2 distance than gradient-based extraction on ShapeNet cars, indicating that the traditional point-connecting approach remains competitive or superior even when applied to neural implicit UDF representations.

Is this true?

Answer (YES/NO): NO